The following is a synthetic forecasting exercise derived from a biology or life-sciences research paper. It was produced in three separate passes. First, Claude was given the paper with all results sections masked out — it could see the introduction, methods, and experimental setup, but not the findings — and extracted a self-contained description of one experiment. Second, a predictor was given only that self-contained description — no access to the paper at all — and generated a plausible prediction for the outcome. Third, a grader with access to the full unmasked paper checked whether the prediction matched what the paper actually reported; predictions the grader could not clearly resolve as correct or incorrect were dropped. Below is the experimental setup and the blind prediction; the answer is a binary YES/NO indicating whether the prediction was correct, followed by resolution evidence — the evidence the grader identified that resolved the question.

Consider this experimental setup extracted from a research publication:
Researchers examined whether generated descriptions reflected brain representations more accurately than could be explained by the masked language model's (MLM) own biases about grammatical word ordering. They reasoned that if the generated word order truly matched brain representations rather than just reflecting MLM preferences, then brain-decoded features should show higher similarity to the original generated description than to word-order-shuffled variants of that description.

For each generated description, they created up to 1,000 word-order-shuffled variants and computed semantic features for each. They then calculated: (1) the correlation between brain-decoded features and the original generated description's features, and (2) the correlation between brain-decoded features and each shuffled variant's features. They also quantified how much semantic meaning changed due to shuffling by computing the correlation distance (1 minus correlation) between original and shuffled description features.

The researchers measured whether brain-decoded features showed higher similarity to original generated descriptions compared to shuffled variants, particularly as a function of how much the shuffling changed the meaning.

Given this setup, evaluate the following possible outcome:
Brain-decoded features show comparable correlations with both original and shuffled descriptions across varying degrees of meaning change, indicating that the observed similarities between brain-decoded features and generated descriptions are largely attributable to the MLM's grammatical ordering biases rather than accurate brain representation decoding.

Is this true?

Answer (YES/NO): NO